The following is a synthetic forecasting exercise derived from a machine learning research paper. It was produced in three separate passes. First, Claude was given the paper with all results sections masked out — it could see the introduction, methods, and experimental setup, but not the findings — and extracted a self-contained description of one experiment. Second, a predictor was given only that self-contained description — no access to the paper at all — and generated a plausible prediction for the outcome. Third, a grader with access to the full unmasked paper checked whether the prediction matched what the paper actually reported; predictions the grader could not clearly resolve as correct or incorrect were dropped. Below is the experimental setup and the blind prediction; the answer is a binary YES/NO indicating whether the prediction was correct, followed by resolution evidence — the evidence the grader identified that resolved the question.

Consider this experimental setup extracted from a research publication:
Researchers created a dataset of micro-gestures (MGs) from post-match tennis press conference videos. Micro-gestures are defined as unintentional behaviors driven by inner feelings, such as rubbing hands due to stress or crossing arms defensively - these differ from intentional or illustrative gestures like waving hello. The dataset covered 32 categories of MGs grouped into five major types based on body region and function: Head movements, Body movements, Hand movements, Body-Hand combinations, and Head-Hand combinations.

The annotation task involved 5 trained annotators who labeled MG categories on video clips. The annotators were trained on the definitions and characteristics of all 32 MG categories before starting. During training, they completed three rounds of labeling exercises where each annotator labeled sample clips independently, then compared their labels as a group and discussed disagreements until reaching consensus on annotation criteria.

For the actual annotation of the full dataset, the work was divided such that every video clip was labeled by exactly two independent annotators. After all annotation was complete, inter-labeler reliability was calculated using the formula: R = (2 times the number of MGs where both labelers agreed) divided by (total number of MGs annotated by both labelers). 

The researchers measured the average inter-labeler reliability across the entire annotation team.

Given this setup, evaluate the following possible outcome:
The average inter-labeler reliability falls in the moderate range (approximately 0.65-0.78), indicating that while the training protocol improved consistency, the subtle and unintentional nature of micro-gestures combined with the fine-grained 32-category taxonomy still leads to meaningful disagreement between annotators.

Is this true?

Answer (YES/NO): NO